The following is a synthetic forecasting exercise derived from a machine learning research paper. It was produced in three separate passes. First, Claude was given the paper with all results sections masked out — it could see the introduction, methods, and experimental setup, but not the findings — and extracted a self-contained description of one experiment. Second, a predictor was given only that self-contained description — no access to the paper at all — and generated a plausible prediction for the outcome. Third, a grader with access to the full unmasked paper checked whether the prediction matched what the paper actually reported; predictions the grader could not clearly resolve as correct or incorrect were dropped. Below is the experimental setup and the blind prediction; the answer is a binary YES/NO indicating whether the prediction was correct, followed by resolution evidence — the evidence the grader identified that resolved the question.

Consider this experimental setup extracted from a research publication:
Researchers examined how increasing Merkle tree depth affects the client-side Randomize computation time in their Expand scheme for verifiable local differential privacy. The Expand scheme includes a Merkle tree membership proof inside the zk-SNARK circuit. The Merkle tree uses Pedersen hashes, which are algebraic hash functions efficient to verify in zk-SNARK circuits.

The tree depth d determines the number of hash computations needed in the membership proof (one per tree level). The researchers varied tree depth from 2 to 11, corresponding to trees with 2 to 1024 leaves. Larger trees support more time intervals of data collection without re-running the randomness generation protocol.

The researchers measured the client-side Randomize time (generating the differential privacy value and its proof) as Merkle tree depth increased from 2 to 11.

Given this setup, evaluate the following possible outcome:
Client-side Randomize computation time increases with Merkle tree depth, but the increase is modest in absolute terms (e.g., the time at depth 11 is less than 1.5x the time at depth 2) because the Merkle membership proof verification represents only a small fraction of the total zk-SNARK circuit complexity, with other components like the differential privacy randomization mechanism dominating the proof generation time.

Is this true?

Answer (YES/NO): NO